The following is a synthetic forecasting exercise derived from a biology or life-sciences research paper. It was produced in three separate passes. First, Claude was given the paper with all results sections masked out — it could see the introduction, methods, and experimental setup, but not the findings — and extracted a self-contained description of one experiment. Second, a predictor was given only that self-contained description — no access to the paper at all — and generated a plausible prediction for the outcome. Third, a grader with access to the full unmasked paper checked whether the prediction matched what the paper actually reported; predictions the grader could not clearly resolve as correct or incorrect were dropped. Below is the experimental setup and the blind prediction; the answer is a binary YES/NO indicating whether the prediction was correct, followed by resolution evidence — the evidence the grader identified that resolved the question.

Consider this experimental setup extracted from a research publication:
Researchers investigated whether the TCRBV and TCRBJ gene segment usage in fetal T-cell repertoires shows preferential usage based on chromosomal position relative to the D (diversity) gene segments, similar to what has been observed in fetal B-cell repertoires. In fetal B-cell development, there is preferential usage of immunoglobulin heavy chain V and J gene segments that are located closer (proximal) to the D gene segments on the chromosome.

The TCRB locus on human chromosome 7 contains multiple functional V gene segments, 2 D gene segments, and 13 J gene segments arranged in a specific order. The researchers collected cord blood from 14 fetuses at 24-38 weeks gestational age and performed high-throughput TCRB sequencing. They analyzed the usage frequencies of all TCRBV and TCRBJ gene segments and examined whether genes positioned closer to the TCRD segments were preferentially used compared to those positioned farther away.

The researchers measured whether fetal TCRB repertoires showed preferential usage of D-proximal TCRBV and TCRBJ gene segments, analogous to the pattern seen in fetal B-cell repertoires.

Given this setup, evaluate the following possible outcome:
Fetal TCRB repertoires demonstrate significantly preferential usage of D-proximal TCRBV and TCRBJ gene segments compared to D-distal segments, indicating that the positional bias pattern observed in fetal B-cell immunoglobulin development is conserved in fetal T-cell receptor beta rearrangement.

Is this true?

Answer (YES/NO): NO